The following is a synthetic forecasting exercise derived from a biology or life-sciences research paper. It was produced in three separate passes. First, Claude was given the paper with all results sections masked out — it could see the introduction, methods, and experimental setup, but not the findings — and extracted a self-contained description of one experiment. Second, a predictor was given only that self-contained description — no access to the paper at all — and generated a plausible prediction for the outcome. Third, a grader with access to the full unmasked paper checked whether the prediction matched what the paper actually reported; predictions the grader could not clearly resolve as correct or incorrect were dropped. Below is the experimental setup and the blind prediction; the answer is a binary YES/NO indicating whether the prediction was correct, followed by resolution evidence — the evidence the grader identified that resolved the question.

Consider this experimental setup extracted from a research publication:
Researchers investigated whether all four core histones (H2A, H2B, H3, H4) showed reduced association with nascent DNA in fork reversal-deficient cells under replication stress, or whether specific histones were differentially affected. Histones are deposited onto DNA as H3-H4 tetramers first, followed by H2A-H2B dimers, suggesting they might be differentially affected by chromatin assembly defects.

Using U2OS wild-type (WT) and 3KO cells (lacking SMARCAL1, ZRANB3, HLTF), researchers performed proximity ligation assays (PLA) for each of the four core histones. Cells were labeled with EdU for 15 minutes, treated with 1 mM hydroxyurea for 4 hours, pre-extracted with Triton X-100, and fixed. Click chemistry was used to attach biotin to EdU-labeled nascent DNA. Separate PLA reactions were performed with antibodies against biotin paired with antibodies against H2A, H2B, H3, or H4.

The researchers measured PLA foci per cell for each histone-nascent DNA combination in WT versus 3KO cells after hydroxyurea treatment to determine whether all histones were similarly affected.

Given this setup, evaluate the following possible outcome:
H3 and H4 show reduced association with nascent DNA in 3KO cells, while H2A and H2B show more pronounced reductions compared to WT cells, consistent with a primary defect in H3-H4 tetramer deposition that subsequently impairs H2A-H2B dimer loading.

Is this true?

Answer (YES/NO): NO